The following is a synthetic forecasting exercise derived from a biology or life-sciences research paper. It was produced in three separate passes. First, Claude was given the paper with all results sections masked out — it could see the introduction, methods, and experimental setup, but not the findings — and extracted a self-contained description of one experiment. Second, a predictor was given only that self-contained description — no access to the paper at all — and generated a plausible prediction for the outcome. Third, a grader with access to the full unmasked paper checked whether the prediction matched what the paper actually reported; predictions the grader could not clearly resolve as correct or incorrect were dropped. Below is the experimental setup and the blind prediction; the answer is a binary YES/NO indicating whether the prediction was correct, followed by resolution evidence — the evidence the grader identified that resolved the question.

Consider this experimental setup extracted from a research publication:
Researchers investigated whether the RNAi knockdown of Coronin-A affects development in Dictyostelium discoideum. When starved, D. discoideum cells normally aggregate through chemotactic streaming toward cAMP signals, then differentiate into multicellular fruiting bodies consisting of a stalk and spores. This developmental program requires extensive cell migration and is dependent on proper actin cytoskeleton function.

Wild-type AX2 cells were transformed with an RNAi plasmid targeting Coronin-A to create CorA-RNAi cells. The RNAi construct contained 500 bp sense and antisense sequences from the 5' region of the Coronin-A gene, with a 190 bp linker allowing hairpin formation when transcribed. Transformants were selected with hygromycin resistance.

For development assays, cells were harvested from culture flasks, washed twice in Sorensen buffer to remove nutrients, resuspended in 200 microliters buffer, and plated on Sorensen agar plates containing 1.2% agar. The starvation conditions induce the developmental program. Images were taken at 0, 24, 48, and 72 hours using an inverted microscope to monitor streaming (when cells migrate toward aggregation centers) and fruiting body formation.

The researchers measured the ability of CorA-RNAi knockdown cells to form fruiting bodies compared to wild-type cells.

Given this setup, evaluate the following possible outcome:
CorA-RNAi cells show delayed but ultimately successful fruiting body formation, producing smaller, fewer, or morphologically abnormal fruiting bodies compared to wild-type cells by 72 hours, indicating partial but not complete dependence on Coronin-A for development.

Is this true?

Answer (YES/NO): YES